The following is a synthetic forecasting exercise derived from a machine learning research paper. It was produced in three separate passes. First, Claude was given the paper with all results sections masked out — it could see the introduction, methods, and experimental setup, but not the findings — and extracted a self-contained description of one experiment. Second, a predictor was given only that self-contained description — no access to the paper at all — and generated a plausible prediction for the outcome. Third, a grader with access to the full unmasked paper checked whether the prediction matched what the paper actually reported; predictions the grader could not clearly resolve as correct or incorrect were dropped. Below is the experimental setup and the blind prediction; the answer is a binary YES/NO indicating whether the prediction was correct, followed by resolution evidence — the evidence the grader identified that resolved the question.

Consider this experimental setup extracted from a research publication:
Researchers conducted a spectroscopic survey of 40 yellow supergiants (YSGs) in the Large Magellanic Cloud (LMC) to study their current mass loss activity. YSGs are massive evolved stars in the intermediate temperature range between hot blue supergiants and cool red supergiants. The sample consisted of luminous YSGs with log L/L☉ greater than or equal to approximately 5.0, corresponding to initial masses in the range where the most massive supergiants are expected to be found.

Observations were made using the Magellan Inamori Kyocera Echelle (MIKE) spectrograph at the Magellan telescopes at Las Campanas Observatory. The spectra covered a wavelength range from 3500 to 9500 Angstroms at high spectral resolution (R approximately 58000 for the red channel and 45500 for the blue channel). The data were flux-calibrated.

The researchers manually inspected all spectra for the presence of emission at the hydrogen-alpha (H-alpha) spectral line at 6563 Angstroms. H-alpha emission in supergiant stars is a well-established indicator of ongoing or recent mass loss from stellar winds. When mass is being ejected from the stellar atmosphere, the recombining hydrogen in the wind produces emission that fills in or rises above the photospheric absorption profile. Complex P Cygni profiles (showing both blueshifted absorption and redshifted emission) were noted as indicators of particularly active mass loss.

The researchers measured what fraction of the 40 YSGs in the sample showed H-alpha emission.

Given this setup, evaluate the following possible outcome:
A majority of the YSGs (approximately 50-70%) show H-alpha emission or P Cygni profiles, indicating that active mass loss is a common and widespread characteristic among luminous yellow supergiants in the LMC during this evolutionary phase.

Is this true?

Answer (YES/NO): YES